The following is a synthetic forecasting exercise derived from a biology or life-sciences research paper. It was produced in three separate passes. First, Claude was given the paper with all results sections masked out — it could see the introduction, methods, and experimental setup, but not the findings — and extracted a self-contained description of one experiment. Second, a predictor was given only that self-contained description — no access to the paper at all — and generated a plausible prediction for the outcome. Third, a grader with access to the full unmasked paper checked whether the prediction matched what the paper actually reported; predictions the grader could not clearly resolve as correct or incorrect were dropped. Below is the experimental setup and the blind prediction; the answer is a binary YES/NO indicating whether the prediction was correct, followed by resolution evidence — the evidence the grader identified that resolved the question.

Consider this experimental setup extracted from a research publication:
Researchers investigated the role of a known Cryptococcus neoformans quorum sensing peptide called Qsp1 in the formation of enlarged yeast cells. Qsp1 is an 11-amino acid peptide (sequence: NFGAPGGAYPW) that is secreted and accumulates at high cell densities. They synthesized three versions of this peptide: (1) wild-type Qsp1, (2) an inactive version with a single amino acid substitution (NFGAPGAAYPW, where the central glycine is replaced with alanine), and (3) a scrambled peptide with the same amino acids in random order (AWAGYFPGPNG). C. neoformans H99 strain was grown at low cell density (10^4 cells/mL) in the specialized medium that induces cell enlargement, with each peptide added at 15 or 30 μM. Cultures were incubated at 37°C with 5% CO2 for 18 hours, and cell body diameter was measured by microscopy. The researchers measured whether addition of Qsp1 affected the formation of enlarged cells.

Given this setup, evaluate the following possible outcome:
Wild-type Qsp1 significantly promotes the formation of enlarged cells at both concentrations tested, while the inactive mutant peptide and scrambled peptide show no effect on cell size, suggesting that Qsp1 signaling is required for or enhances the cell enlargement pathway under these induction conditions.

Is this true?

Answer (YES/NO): NO